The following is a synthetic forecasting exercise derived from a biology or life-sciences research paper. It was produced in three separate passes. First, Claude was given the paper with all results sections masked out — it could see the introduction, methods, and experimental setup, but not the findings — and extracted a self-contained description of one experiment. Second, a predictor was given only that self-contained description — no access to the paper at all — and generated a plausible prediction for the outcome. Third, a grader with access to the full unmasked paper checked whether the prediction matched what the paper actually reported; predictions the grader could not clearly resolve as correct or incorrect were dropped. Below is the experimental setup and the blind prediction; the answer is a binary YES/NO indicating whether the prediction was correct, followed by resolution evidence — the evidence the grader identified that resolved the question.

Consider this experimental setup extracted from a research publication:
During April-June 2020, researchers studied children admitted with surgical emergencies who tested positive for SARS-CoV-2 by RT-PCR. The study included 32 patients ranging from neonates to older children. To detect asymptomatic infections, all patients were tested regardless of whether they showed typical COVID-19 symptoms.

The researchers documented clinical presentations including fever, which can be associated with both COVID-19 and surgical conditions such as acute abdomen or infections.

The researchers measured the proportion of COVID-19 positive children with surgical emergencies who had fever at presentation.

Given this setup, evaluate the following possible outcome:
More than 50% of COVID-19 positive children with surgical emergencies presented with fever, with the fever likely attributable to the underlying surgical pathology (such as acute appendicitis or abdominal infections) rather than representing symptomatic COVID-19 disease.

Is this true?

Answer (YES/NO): NO